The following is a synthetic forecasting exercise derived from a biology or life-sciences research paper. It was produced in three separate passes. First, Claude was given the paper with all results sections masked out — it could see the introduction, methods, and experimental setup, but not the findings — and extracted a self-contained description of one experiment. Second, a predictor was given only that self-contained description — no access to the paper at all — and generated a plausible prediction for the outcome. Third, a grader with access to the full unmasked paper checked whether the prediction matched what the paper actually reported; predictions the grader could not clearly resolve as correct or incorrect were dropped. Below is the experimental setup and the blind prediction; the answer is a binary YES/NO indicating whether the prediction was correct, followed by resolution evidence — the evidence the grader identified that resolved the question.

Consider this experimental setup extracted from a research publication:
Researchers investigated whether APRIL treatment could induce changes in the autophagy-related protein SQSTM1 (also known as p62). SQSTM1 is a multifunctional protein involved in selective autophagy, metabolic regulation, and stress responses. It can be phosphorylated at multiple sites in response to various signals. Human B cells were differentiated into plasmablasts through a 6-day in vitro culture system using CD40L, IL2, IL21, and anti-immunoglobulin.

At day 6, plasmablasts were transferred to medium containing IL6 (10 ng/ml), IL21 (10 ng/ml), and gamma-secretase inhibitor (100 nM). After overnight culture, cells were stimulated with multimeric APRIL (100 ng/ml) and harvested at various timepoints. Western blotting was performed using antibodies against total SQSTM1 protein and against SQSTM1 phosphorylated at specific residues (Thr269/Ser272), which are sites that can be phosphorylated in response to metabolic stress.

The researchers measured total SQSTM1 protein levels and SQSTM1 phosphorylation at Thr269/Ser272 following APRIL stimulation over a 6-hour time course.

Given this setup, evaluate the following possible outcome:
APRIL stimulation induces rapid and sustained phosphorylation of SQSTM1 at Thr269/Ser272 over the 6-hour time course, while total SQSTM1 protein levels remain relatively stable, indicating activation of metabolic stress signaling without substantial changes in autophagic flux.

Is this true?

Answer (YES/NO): NO